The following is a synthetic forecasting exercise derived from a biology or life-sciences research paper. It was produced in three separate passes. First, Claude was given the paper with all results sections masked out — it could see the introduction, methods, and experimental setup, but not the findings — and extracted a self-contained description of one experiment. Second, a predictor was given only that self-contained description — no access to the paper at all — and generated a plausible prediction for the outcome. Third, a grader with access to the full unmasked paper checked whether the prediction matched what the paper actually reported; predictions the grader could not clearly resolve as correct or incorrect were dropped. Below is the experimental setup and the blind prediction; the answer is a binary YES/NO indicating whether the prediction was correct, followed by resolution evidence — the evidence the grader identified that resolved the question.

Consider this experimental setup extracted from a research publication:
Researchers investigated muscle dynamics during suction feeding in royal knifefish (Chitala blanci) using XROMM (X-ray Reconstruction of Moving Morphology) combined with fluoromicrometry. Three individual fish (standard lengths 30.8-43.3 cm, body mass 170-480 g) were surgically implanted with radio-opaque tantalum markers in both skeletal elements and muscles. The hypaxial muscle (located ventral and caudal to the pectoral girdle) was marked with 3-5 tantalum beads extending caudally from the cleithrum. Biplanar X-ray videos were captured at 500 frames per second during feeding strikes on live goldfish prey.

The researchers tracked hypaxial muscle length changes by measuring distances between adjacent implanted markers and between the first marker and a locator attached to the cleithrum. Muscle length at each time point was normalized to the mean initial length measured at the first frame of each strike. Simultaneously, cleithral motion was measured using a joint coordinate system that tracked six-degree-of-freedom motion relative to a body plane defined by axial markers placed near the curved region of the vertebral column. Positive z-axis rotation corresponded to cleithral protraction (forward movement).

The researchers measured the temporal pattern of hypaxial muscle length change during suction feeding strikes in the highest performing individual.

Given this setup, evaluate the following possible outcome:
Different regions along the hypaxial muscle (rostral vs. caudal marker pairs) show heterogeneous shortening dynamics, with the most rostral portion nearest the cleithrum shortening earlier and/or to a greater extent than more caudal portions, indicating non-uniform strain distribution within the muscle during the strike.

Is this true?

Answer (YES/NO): NO